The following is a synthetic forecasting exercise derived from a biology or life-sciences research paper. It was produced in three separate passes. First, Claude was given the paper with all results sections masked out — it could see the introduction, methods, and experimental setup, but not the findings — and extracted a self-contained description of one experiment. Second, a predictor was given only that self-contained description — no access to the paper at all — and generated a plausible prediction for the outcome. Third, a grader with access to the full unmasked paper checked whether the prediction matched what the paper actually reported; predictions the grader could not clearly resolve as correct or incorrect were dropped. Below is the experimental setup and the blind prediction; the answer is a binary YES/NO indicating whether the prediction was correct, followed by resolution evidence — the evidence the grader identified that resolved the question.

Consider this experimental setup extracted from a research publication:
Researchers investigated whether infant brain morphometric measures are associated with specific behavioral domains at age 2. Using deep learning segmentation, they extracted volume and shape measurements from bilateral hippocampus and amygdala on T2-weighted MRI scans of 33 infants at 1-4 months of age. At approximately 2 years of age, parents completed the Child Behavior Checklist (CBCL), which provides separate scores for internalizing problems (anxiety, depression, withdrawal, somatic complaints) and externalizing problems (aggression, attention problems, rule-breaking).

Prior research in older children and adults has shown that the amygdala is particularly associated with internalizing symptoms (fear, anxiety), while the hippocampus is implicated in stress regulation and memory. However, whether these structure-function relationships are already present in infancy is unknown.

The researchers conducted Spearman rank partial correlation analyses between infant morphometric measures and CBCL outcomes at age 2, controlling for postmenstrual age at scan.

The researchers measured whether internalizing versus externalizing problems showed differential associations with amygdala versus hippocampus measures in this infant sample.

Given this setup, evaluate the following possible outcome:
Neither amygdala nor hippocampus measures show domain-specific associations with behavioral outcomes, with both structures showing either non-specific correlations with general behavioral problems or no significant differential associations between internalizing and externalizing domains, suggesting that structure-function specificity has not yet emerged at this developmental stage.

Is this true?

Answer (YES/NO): YES